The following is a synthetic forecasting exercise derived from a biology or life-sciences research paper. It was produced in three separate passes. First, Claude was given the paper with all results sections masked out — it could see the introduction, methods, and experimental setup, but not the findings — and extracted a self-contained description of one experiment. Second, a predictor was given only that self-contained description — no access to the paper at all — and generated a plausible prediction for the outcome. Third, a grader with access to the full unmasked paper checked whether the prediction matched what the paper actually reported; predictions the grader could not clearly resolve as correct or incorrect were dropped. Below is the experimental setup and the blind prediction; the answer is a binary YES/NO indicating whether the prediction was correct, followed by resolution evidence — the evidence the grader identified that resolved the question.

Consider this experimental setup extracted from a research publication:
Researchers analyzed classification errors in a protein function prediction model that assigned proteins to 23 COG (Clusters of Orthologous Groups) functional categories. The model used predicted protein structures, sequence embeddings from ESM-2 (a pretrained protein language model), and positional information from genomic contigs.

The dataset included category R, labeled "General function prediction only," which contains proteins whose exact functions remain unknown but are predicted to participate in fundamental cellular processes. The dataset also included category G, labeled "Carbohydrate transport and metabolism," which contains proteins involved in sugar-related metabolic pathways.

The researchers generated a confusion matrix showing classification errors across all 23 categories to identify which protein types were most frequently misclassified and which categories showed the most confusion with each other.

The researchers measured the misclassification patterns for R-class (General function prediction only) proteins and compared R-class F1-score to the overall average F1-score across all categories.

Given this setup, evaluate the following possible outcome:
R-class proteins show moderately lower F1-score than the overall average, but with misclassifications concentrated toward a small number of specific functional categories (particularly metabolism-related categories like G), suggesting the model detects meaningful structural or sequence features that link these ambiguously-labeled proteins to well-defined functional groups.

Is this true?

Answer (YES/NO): YES